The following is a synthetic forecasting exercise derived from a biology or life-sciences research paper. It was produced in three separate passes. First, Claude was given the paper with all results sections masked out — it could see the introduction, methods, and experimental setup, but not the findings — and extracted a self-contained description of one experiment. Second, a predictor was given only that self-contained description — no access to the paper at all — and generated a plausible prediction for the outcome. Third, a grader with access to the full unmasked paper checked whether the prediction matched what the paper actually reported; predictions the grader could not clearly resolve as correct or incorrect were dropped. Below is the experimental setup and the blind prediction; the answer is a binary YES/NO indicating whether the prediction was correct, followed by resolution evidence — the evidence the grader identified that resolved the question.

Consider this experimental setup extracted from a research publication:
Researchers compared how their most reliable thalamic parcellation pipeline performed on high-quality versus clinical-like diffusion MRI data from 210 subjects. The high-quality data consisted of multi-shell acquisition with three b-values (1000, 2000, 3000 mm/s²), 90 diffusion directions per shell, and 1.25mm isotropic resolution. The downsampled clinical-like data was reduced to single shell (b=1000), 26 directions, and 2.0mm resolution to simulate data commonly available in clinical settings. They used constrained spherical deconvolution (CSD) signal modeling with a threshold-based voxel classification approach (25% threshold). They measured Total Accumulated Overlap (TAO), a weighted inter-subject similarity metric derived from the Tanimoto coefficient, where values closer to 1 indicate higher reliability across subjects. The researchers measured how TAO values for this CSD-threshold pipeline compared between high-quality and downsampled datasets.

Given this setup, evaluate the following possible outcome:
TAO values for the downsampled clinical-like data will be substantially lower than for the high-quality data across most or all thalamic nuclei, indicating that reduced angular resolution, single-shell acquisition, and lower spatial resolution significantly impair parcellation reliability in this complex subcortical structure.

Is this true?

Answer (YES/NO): NO